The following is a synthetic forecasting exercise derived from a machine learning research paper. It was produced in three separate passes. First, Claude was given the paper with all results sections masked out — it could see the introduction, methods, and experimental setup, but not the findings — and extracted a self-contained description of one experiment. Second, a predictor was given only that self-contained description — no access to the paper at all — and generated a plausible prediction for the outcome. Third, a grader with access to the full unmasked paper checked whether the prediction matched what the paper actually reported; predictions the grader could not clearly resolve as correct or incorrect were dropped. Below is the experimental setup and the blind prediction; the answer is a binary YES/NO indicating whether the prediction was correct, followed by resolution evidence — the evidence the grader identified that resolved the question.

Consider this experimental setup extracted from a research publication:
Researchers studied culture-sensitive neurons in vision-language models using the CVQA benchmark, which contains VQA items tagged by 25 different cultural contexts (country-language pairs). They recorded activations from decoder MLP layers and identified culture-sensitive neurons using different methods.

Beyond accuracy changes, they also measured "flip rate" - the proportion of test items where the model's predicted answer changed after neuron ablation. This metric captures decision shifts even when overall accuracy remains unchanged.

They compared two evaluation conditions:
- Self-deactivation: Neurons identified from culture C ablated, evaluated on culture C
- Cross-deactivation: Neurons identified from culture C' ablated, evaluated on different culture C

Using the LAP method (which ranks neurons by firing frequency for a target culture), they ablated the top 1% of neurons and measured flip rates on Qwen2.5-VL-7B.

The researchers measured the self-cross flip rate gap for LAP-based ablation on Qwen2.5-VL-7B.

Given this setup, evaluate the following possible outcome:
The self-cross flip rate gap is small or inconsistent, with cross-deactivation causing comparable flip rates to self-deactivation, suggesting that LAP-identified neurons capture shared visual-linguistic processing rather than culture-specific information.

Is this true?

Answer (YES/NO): YES